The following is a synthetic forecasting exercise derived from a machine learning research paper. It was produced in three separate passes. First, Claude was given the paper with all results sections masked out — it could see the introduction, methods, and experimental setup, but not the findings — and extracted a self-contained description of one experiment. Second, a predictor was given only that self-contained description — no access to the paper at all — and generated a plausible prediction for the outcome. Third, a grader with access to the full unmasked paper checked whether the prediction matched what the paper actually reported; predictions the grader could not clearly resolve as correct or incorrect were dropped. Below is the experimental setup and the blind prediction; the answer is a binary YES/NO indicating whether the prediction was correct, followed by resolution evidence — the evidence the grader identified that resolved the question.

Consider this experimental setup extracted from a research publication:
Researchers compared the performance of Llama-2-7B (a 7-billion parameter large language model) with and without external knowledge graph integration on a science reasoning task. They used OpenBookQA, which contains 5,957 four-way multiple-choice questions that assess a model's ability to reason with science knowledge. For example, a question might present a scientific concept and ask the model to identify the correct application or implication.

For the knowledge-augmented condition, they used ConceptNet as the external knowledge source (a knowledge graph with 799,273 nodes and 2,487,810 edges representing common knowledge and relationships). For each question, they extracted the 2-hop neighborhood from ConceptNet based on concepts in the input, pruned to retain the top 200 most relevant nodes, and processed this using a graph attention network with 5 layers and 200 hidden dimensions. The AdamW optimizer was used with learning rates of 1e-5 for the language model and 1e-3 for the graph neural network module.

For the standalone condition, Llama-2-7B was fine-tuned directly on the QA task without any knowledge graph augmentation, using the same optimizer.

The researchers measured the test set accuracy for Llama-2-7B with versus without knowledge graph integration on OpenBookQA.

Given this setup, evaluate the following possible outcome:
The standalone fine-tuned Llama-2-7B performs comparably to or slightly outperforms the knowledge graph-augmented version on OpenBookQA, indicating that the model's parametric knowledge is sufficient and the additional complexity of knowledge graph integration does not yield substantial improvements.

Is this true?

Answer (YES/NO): NO